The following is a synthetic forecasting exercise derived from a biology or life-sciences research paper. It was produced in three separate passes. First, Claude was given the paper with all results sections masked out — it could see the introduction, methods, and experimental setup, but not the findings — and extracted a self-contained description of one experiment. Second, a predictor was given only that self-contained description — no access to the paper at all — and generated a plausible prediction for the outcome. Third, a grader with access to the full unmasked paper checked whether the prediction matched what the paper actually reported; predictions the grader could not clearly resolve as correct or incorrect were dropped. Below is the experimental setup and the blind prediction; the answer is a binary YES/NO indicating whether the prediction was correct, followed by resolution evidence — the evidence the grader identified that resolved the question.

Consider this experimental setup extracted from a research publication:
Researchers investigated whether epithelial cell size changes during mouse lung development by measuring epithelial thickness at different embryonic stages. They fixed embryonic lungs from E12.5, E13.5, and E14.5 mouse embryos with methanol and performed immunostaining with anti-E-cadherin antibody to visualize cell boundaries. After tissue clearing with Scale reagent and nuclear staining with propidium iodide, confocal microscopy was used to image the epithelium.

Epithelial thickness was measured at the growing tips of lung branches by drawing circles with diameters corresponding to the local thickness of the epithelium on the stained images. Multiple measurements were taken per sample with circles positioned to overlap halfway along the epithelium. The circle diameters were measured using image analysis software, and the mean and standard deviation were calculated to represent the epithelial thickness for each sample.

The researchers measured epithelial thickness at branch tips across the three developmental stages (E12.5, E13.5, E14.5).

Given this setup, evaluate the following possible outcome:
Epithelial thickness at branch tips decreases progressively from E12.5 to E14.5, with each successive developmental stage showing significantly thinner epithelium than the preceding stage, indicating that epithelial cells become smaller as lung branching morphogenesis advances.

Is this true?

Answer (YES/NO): YES